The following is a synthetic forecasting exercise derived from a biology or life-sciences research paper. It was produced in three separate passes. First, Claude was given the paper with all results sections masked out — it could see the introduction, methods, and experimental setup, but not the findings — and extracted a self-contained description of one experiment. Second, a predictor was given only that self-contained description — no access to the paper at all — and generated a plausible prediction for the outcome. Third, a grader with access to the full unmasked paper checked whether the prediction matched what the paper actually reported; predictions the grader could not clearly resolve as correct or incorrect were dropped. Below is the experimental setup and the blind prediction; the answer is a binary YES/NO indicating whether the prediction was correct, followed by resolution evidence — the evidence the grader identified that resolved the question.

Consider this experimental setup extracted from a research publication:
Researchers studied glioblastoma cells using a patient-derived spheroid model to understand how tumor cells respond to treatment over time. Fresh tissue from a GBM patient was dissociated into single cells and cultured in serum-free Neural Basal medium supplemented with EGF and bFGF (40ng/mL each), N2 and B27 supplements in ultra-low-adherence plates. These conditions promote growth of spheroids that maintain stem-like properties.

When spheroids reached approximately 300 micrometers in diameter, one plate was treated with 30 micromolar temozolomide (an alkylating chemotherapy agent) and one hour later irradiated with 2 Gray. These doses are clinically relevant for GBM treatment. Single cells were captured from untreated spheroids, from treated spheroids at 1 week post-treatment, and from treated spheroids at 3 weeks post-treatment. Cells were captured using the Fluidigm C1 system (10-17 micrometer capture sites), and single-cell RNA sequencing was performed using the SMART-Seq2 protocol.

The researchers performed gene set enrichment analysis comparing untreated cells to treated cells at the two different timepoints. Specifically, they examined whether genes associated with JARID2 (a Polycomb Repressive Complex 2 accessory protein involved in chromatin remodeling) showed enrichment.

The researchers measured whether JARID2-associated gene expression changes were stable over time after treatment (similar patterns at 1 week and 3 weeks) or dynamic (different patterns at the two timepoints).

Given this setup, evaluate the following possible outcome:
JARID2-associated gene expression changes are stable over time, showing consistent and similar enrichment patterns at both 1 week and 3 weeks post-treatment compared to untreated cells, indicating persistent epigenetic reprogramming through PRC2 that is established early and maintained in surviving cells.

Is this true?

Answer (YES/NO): NO